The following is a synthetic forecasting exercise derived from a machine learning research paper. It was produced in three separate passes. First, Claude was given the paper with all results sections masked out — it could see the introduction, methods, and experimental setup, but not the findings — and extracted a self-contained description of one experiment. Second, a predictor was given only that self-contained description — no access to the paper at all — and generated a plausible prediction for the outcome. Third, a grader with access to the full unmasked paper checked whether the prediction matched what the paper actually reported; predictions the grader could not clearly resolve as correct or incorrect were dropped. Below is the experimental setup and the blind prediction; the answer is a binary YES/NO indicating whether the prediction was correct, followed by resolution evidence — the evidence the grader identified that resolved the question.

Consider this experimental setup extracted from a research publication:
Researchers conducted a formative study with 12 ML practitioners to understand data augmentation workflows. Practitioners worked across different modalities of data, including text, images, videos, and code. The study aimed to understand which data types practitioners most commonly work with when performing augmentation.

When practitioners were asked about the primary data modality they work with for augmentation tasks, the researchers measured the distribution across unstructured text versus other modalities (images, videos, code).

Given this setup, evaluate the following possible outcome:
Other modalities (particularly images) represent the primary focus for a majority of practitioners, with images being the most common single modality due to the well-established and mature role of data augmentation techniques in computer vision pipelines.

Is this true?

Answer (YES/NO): NO